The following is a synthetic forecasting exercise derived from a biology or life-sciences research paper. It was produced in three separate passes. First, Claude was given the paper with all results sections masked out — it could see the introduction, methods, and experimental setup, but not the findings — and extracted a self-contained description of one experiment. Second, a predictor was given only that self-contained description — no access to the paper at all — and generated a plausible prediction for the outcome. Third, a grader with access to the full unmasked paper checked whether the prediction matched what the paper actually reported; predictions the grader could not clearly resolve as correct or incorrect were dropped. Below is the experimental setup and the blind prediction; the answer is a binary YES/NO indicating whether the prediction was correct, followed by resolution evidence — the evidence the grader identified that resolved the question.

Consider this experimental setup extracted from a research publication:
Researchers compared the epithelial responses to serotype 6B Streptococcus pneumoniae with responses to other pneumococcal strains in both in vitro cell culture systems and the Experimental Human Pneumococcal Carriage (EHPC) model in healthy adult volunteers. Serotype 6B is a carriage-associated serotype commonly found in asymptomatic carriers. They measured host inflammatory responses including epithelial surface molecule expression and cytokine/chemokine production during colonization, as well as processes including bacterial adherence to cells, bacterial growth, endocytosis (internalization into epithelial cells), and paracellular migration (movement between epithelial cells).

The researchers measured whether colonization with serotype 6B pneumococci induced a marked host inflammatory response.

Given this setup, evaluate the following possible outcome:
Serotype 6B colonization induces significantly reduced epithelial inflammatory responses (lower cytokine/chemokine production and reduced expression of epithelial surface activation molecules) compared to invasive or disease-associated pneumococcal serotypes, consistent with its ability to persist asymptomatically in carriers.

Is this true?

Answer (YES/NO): YES